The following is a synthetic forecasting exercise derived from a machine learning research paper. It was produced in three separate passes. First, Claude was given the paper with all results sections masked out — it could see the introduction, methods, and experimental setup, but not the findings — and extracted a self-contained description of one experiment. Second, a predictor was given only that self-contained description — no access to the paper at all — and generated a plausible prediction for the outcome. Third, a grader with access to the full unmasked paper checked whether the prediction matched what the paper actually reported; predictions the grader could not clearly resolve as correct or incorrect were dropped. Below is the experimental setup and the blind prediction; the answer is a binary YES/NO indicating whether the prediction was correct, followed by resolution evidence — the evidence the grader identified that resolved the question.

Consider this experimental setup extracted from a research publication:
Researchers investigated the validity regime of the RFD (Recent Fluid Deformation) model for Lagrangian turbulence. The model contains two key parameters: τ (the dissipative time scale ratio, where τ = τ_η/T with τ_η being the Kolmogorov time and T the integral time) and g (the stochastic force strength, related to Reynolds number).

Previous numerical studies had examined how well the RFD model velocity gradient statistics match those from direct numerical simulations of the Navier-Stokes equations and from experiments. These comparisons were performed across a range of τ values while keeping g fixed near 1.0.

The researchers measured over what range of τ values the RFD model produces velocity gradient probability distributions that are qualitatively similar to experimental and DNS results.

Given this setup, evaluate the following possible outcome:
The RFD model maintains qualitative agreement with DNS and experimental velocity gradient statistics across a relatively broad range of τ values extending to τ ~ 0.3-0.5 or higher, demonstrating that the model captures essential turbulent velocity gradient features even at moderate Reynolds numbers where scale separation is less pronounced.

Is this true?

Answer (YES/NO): NO